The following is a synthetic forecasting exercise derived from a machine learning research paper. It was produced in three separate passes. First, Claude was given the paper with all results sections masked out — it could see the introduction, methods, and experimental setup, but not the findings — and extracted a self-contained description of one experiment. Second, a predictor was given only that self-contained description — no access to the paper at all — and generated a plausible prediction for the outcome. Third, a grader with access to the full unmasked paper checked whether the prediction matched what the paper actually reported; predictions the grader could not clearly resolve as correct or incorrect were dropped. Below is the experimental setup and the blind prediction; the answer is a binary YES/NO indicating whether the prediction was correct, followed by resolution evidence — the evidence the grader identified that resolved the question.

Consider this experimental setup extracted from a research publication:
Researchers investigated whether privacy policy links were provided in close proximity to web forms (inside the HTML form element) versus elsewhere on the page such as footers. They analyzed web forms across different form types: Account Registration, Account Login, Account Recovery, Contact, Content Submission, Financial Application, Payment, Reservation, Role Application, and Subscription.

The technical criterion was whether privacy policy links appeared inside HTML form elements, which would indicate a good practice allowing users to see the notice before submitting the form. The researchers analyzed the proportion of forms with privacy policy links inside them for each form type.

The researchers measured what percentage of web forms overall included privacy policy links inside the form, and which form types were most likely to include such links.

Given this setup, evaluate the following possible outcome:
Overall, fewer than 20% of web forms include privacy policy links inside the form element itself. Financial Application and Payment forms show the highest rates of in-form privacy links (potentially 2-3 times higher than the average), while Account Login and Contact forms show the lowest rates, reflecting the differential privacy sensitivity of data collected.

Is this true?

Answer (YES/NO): NO